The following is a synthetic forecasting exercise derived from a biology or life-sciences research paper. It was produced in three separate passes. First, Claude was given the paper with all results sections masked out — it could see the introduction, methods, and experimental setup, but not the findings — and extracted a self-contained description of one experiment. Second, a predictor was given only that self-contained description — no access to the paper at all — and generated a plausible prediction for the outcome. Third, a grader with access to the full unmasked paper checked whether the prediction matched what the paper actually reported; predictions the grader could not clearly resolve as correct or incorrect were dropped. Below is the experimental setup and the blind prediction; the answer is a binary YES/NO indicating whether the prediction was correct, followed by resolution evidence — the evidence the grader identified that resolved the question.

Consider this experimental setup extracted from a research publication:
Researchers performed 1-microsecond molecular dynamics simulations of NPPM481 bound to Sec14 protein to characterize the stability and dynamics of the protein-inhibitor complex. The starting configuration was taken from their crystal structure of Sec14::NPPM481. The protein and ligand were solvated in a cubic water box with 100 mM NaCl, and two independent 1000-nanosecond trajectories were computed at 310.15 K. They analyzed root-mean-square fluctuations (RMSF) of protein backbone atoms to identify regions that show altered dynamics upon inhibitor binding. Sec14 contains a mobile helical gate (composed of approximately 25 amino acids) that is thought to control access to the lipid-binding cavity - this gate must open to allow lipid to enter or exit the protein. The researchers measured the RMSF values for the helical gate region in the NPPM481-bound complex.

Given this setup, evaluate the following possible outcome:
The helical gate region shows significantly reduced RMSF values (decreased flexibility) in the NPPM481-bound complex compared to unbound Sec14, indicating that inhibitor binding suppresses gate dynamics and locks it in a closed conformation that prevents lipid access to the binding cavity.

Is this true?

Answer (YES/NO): NO